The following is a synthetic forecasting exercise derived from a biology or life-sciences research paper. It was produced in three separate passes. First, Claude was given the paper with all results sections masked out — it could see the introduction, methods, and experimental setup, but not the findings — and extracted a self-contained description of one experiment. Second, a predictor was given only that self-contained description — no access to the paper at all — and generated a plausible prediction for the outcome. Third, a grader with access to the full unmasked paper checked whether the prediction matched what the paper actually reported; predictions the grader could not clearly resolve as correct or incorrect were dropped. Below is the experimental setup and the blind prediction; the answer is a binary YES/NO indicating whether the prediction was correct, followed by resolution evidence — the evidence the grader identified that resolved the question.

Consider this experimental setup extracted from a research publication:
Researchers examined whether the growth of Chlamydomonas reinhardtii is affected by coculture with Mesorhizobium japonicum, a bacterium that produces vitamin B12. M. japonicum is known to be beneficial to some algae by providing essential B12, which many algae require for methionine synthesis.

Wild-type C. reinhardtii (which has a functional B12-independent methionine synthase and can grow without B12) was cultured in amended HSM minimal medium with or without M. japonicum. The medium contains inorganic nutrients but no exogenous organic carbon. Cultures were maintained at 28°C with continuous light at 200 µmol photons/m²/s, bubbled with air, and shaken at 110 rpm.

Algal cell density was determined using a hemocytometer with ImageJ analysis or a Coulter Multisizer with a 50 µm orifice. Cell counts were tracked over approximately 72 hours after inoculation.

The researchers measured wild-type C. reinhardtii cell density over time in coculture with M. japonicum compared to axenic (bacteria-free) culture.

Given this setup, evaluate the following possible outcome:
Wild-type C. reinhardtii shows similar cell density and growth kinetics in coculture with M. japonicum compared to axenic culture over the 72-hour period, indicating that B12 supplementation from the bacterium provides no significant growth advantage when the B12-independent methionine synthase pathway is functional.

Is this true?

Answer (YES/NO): YES